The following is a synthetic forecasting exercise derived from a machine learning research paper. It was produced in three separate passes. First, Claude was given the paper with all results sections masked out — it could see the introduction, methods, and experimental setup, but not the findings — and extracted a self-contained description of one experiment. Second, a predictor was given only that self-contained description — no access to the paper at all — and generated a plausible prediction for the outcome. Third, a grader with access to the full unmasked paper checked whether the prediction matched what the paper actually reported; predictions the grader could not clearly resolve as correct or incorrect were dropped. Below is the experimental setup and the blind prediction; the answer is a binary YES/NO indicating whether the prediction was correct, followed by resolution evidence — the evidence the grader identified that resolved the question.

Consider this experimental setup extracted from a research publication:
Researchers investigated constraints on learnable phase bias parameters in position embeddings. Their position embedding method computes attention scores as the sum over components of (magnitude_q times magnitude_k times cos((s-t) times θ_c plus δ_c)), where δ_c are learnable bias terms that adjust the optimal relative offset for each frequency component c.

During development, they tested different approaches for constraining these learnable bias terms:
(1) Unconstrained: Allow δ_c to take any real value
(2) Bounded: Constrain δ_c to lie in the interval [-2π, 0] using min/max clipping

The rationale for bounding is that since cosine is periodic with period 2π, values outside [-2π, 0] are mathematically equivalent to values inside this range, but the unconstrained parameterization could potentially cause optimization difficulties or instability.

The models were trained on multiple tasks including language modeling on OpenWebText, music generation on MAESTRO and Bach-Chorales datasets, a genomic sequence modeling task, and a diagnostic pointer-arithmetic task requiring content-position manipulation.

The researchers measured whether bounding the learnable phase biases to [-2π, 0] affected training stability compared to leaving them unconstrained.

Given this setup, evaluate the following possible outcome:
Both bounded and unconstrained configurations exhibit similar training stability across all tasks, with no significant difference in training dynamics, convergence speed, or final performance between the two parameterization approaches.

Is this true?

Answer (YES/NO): NO